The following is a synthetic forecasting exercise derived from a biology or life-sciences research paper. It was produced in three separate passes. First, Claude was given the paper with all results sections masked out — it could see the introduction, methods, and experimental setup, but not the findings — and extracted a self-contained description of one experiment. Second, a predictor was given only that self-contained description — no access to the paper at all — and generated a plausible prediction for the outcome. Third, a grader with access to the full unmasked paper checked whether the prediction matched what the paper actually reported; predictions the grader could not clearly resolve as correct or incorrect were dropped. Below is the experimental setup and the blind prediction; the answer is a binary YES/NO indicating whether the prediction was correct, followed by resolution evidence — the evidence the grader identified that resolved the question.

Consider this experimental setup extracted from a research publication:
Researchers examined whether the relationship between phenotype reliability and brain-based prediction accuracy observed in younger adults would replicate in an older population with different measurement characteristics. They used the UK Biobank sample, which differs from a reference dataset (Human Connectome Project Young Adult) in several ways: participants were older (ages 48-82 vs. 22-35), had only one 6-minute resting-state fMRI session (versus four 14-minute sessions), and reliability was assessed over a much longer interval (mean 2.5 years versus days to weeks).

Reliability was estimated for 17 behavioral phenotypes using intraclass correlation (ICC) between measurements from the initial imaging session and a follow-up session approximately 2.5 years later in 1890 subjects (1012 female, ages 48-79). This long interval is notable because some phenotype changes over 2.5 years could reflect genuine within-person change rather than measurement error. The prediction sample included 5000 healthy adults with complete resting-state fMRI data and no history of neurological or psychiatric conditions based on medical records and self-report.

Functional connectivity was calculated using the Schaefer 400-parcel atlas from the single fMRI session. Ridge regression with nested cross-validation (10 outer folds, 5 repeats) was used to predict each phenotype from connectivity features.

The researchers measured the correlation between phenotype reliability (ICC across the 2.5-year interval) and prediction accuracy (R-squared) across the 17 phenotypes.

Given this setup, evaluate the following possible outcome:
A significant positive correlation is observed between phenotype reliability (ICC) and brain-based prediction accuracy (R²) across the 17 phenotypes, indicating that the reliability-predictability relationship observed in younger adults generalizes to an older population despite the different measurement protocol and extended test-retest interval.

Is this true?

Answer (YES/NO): YES